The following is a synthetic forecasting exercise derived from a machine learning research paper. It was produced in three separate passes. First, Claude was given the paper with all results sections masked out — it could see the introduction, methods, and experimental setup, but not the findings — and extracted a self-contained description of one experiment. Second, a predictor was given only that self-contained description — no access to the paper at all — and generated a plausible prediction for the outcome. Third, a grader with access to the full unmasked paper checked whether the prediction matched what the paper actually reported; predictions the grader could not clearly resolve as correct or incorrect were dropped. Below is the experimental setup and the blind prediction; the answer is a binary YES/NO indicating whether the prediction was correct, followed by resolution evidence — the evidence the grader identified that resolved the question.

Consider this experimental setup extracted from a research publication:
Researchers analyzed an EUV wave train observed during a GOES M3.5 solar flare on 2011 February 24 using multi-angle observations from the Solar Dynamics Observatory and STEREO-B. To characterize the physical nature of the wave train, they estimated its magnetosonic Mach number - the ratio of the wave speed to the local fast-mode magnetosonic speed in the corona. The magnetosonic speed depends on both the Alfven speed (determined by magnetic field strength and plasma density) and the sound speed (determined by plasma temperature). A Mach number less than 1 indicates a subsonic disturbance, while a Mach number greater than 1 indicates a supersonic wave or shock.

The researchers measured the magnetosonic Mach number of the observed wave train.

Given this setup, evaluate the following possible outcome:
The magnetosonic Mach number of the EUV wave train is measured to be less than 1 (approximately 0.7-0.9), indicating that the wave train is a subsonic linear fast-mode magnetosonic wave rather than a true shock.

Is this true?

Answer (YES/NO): NO